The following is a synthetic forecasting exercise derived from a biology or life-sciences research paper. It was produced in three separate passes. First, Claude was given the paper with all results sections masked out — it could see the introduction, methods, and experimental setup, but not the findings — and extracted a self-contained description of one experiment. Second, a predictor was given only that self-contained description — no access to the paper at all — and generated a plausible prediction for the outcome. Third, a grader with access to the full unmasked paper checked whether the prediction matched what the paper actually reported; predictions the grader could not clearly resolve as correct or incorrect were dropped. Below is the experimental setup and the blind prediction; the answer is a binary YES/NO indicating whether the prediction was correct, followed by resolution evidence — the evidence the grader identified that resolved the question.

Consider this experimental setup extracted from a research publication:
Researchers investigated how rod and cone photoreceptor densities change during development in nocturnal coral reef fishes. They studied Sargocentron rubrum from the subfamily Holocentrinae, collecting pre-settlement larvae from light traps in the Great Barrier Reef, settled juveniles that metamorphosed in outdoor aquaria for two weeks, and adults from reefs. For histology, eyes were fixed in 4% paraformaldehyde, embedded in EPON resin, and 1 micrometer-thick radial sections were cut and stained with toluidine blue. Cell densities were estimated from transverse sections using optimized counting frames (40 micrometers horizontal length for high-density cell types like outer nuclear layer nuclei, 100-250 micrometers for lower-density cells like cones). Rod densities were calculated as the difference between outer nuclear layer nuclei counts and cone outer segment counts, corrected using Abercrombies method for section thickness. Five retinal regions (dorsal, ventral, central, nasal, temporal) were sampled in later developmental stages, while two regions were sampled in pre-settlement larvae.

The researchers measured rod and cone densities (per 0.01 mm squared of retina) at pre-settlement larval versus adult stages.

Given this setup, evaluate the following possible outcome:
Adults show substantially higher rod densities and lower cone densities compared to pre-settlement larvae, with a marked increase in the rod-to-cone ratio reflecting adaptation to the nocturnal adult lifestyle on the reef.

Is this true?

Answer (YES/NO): YES